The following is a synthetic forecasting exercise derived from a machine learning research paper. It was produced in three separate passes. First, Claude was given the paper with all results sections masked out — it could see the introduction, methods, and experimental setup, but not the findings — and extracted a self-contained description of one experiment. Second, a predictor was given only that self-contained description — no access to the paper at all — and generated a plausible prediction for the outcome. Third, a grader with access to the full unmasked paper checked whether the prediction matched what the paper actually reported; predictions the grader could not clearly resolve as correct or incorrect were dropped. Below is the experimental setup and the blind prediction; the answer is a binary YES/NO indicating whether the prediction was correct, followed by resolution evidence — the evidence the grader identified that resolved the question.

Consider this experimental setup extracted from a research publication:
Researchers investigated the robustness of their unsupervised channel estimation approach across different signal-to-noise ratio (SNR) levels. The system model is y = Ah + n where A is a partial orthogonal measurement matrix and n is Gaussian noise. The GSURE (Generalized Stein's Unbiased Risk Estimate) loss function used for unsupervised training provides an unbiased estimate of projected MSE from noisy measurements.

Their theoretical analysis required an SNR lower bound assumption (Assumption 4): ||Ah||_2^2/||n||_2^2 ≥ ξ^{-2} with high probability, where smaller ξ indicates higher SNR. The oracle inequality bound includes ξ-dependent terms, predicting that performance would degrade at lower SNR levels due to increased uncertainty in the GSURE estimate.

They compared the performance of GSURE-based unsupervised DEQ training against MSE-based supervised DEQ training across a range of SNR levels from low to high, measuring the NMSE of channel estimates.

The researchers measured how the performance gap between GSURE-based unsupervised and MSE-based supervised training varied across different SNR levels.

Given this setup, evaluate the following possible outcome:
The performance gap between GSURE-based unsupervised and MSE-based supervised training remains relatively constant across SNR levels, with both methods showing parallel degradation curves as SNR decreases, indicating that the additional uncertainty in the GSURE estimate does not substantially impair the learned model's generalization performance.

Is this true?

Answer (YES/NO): NO